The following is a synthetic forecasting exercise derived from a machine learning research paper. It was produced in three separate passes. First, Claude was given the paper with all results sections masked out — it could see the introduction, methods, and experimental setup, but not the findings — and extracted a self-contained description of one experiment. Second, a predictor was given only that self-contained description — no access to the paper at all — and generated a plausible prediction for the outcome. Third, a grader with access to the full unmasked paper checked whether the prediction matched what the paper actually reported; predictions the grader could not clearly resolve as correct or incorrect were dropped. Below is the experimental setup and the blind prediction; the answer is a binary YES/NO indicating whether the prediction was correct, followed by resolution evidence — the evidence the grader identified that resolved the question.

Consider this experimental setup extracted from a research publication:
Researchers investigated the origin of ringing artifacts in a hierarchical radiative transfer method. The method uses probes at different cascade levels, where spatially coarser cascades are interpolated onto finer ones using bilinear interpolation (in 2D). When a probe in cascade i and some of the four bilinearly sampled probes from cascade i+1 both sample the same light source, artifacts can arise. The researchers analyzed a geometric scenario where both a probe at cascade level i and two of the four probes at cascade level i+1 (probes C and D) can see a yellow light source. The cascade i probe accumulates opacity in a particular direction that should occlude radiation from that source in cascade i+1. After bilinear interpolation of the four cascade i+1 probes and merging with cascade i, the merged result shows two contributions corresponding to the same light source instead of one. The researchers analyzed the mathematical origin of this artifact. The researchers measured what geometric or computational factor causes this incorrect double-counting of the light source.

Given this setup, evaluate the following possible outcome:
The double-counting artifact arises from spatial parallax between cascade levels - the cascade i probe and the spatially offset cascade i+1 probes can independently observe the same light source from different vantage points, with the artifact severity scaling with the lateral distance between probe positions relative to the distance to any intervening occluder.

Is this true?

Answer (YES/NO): YES